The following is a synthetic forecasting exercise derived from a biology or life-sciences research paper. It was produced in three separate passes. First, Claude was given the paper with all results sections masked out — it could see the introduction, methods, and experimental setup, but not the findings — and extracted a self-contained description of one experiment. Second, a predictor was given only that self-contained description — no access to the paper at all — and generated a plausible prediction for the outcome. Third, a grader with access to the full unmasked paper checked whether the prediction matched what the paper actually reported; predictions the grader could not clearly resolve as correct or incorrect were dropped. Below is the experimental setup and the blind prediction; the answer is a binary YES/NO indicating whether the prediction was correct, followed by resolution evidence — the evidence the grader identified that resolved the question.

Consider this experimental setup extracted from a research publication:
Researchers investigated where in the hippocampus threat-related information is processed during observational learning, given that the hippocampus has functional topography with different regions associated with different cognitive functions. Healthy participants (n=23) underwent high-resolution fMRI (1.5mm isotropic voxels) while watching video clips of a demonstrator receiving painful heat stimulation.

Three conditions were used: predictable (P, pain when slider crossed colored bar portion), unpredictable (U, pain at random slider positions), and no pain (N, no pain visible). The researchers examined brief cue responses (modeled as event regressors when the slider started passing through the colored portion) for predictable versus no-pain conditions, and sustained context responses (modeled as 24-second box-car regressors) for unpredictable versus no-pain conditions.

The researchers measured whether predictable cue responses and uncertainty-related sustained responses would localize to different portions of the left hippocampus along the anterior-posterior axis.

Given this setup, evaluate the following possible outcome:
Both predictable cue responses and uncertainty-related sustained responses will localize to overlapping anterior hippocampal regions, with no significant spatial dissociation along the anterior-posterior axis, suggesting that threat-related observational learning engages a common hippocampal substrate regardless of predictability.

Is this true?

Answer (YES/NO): NO